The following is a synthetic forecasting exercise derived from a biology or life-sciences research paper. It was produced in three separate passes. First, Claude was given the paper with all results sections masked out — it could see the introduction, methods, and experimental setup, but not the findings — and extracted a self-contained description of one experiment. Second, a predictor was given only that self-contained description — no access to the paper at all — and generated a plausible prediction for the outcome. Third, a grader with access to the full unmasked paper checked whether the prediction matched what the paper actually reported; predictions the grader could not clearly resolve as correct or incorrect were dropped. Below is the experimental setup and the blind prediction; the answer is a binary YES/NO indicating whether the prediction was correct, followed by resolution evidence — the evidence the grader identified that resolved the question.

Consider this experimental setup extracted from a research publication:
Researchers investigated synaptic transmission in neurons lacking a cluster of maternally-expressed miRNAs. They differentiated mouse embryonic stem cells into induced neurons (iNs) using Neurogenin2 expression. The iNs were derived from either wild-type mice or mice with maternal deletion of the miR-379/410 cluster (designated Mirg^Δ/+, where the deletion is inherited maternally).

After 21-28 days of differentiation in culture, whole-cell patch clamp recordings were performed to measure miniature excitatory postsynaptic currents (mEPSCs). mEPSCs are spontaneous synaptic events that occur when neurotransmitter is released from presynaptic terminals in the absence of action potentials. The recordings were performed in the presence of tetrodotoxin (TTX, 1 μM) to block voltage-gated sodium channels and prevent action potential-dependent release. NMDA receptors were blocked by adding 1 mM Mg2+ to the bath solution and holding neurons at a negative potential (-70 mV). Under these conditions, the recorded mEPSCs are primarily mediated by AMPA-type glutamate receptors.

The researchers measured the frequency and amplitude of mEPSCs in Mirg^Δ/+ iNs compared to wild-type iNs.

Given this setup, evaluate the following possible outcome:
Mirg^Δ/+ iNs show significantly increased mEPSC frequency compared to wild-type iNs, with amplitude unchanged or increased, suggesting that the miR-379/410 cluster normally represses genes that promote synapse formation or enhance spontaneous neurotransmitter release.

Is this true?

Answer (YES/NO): YES